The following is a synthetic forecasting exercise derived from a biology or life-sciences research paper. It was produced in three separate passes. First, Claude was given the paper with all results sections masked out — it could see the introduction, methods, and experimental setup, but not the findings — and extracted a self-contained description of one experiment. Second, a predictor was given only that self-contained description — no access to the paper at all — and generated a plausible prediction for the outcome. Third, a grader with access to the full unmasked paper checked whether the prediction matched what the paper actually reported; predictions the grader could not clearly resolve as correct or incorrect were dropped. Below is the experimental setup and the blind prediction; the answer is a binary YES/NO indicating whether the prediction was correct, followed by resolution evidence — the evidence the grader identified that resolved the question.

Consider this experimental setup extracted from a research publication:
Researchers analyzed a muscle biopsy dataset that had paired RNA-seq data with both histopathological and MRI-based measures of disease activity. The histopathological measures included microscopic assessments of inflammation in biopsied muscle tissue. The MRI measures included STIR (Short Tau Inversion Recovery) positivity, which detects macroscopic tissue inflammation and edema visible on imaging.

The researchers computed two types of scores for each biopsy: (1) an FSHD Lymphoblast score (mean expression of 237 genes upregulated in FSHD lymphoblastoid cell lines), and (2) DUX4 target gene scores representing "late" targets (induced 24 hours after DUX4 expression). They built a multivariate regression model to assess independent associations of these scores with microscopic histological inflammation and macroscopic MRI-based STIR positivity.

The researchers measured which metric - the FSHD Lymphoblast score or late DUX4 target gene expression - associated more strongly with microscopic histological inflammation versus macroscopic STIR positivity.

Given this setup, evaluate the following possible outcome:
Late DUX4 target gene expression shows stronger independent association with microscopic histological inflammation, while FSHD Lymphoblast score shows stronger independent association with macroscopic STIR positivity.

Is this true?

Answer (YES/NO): NO